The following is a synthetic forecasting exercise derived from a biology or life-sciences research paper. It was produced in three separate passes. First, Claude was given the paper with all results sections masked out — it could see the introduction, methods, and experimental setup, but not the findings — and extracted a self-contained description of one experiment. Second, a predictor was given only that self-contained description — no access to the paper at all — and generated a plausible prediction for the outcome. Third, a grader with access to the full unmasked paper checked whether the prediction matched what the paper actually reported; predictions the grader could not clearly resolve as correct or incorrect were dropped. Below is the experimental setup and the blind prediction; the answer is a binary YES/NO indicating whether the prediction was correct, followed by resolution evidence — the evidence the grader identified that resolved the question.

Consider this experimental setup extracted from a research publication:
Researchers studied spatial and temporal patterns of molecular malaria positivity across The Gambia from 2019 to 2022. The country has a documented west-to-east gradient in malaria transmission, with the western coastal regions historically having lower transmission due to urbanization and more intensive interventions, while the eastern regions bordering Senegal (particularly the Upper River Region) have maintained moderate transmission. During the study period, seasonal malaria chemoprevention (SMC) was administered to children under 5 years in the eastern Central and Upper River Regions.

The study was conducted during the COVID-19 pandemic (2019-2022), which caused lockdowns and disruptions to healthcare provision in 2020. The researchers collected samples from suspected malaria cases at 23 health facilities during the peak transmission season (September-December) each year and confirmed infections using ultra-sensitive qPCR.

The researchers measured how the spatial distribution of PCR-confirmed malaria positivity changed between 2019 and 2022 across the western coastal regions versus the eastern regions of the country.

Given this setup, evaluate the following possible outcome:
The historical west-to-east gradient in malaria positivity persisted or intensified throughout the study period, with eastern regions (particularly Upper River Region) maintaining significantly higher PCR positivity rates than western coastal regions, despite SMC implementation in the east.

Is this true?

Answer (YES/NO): NO